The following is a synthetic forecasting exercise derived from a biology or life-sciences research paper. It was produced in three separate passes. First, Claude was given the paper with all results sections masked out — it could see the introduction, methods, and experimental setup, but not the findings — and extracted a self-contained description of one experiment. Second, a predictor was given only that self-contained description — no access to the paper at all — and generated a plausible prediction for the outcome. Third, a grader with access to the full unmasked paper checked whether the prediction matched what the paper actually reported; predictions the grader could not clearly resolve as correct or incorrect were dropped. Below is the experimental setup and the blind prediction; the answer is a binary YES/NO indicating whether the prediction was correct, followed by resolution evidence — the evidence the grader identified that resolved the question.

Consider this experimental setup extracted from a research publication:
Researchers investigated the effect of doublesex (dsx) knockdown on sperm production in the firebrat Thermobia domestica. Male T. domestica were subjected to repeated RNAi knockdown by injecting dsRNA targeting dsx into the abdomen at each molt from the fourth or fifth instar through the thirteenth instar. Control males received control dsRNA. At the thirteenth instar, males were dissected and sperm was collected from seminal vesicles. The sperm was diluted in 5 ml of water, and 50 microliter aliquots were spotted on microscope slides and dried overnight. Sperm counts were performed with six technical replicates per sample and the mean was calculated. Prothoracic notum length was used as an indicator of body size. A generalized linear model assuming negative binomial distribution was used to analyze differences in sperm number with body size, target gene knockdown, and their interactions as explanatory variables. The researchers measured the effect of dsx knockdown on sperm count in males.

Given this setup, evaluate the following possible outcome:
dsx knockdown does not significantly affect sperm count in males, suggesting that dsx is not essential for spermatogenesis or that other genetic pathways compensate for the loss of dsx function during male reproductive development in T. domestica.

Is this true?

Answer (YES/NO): NO